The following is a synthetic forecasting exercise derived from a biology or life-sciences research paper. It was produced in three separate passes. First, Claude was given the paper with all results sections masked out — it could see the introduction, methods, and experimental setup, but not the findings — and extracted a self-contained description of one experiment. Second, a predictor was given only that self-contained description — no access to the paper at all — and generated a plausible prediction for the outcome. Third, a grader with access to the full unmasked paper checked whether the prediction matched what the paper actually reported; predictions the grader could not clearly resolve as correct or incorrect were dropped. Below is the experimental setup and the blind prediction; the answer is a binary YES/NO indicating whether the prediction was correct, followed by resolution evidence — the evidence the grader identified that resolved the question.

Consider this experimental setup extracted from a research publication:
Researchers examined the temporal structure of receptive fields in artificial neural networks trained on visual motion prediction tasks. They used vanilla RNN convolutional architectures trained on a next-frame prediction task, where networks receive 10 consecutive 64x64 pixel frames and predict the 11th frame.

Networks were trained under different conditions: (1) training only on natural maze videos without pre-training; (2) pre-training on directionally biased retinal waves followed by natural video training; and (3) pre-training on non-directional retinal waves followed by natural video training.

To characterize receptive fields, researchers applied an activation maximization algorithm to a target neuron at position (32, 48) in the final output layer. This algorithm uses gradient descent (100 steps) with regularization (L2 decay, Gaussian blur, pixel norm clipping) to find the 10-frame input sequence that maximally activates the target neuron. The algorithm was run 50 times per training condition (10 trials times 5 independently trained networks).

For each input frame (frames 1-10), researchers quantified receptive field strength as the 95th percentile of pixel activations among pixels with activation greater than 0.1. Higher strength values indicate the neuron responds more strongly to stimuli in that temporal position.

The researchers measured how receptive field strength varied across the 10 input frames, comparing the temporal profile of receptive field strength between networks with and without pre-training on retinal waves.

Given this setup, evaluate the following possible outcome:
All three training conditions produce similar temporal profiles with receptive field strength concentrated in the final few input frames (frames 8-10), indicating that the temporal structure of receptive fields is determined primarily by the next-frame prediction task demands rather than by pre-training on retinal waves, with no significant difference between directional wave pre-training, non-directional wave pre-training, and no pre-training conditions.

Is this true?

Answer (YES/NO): YES